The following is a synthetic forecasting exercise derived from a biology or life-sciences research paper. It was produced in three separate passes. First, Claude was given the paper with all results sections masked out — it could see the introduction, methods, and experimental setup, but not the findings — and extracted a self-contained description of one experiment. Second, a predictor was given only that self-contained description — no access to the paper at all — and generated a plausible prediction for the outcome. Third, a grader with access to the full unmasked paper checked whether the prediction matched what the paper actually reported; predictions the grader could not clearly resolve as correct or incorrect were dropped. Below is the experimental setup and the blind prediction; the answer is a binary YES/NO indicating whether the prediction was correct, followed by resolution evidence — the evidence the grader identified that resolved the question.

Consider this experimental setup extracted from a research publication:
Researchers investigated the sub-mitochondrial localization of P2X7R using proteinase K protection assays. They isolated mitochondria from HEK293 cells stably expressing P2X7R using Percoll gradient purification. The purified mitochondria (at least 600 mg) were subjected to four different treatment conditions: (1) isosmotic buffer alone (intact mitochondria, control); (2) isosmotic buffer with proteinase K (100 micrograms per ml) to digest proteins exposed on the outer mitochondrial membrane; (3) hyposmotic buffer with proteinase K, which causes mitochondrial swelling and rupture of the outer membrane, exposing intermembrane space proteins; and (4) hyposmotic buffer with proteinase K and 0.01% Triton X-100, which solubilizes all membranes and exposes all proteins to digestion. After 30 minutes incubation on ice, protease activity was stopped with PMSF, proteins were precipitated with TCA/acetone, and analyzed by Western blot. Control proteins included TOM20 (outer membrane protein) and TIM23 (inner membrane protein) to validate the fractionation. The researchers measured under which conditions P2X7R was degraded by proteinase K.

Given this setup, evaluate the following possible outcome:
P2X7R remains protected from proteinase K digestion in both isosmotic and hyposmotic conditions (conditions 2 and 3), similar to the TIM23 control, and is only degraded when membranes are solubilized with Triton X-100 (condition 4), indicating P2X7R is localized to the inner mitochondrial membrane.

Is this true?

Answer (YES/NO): NO